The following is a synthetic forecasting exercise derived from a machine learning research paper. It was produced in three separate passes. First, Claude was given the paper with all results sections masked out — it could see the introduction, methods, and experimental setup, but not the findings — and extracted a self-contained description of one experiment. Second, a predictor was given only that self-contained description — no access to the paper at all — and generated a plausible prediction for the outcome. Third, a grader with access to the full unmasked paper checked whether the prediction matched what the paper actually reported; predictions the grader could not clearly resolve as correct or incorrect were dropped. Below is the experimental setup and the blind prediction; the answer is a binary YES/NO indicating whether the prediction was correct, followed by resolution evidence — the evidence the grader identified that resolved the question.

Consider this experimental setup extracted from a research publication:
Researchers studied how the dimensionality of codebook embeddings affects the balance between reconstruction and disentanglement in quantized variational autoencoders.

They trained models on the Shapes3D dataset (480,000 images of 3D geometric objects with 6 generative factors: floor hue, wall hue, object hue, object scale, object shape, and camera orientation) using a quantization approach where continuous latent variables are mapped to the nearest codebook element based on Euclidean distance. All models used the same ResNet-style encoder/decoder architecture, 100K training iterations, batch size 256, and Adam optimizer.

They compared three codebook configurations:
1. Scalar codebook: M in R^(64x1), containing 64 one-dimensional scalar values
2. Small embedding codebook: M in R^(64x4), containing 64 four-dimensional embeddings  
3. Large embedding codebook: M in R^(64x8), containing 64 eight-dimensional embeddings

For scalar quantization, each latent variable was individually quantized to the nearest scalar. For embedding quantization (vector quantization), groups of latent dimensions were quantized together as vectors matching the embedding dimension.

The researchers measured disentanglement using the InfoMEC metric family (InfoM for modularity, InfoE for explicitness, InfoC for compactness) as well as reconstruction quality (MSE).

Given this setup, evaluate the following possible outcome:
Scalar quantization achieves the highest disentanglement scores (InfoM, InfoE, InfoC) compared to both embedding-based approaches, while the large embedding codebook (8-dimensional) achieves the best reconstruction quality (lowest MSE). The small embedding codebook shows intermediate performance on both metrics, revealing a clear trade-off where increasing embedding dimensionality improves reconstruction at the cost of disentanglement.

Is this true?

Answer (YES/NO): YES